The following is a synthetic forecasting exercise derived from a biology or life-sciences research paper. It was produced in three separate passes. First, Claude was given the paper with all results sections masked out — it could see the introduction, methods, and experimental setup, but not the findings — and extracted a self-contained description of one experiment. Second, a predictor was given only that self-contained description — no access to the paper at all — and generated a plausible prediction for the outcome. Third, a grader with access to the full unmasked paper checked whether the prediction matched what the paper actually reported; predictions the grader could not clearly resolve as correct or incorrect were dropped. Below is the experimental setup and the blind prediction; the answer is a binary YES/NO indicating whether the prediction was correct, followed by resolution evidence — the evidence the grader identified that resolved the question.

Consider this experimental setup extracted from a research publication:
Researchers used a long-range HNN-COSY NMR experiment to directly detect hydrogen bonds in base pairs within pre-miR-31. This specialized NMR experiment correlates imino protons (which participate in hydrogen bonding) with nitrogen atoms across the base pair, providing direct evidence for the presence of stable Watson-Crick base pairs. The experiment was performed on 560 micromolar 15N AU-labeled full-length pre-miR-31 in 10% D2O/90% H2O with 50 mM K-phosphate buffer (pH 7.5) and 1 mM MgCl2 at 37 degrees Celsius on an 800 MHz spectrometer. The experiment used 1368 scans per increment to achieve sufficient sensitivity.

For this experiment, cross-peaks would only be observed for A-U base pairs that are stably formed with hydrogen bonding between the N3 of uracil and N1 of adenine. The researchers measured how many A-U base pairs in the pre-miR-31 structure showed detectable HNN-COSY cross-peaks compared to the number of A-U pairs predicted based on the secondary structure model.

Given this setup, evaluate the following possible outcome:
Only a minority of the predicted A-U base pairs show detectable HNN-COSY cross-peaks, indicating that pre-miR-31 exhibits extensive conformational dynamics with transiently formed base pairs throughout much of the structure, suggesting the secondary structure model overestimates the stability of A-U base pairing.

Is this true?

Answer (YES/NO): NO